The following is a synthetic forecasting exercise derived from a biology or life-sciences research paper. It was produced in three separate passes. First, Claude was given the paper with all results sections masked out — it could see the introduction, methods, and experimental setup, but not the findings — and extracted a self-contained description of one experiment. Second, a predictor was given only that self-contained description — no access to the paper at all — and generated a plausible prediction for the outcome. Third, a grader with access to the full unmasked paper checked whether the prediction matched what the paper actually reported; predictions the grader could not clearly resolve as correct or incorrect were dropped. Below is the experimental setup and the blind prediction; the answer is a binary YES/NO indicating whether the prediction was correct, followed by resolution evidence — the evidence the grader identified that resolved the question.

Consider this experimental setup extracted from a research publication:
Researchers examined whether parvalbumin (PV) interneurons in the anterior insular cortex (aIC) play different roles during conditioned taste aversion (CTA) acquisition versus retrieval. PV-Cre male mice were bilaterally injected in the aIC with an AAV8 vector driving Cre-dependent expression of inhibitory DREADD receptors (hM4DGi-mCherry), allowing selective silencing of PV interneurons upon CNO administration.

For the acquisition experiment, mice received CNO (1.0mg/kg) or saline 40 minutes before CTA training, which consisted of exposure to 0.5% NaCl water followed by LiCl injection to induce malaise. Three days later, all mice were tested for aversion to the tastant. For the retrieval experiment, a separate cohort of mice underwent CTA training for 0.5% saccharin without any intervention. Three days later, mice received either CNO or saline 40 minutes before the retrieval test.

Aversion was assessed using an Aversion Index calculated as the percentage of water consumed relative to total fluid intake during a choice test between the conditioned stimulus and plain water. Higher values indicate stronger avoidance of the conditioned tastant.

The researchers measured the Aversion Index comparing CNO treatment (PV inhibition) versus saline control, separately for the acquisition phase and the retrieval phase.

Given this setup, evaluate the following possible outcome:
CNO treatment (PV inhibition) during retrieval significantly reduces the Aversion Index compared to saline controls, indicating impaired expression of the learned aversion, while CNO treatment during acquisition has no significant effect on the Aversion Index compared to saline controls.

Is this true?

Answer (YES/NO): YES